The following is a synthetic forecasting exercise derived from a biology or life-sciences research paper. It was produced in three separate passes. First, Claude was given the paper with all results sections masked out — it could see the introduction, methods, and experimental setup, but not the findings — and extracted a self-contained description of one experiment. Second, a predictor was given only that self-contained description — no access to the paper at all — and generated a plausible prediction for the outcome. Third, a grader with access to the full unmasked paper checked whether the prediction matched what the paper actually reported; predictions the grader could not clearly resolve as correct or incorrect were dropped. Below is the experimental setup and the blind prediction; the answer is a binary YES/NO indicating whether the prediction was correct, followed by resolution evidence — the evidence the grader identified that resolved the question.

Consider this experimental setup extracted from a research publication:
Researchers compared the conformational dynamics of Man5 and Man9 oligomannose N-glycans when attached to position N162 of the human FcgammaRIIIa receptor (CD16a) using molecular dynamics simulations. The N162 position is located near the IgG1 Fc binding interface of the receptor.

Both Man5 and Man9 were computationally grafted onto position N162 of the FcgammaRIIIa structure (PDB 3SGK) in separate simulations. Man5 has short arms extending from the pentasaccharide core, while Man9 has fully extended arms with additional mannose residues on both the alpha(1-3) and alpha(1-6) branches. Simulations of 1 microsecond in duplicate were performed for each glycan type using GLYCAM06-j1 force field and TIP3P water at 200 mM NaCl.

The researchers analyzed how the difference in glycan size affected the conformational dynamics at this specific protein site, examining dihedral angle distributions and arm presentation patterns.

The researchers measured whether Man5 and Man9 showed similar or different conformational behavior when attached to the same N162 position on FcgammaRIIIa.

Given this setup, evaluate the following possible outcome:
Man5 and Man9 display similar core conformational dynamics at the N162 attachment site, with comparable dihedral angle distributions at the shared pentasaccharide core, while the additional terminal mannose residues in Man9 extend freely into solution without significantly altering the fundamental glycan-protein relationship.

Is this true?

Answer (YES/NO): NO